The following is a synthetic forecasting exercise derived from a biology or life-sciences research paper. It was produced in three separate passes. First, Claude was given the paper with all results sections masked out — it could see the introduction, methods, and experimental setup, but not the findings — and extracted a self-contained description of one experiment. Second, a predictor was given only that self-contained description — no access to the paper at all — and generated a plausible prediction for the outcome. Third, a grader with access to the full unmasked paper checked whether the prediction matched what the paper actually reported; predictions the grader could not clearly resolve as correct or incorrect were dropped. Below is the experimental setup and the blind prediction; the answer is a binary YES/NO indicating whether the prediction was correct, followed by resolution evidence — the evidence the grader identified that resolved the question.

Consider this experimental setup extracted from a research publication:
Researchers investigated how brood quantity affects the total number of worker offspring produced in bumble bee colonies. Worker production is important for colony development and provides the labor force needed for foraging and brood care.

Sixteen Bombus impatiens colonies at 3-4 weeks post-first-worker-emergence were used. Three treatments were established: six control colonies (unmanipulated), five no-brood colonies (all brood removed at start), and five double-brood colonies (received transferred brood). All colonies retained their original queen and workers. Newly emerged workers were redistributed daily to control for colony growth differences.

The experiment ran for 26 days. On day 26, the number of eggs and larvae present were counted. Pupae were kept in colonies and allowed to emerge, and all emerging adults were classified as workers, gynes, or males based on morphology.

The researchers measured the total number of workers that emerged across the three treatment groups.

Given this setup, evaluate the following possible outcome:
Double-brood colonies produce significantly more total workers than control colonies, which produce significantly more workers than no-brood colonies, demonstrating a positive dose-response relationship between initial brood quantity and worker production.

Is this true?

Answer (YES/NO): NO